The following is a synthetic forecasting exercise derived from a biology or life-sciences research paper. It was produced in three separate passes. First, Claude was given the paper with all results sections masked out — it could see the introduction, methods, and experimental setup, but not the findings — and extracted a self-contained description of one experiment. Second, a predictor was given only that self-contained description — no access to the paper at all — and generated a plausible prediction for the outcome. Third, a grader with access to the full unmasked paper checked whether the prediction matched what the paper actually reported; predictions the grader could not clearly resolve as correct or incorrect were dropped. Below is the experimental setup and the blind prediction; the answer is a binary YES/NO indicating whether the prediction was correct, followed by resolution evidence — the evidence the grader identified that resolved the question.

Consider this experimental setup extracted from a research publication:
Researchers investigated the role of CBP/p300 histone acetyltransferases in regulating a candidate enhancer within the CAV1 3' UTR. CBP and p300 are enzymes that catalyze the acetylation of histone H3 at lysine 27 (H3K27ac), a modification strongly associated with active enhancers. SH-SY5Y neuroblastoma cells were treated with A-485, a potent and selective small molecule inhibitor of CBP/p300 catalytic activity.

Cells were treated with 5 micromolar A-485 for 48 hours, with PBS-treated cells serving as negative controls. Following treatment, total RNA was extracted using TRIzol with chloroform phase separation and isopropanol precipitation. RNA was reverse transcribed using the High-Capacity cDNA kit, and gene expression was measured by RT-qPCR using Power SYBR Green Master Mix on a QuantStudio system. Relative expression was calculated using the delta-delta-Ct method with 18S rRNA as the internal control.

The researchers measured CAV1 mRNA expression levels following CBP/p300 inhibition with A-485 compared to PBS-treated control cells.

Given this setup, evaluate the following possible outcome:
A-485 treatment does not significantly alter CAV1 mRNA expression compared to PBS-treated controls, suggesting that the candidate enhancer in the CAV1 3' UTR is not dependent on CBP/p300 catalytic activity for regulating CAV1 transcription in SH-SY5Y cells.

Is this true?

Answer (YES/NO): NO